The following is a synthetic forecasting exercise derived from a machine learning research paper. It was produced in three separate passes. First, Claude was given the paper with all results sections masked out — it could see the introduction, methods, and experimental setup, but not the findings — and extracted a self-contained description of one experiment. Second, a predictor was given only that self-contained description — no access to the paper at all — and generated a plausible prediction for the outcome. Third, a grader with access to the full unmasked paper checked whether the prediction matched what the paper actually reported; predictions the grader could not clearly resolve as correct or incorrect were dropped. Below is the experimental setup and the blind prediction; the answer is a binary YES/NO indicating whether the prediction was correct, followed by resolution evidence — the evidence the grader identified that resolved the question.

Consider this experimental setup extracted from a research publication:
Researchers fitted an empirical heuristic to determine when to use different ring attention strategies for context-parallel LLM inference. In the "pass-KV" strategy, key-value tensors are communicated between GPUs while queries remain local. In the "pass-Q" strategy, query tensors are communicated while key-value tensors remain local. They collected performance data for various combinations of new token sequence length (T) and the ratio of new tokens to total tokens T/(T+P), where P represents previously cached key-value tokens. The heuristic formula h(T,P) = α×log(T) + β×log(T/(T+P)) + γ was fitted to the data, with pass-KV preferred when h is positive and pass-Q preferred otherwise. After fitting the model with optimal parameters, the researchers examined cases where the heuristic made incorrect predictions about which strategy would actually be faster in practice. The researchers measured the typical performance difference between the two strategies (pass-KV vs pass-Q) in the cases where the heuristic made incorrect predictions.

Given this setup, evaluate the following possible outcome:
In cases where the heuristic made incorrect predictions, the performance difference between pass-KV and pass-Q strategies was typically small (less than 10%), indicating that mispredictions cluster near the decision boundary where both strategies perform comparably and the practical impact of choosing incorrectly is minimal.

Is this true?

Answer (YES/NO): YES